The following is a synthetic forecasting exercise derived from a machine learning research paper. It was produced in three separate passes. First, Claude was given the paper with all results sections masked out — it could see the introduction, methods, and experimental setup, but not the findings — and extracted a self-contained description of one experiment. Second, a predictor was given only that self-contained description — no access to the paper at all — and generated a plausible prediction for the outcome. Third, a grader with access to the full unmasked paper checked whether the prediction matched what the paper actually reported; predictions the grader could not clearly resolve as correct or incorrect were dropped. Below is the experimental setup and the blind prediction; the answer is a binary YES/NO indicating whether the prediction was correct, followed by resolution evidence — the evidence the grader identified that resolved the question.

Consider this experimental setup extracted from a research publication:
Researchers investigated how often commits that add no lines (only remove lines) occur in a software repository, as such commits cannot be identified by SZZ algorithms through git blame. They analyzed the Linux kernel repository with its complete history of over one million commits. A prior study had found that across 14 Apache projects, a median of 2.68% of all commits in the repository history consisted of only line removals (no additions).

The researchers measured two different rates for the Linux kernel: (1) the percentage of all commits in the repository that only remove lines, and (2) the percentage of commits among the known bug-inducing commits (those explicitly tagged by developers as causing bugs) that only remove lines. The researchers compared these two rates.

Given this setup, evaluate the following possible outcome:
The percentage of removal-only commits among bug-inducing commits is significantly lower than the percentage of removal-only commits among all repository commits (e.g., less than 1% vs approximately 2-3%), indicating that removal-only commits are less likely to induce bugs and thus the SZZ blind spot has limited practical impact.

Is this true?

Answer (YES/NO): YES